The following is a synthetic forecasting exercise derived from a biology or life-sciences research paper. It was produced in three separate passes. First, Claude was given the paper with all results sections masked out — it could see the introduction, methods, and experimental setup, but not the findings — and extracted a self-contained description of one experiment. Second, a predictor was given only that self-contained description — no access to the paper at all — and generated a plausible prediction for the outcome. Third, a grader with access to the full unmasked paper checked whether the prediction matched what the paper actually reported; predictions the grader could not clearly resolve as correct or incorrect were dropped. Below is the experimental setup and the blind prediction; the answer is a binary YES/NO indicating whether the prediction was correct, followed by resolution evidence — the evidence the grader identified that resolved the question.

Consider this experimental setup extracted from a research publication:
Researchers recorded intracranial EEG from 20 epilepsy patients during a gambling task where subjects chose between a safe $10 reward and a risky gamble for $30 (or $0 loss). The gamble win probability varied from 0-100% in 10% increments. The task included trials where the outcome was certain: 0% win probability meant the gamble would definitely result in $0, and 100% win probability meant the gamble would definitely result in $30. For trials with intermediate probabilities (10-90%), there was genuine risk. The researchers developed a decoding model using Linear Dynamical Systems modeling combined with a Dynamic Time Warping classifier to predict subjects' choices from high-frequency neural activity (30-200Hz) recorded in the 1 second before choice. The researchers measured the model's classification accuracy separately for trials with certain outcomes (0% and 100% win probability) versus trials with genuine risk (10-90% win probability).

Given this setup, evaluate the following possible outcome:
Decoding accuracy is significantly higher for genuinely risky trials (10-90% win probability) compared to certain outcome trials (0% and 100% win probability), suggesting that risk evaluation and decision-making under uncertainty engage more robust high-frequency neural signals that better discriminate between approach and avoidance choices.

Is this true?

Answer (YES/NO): YES